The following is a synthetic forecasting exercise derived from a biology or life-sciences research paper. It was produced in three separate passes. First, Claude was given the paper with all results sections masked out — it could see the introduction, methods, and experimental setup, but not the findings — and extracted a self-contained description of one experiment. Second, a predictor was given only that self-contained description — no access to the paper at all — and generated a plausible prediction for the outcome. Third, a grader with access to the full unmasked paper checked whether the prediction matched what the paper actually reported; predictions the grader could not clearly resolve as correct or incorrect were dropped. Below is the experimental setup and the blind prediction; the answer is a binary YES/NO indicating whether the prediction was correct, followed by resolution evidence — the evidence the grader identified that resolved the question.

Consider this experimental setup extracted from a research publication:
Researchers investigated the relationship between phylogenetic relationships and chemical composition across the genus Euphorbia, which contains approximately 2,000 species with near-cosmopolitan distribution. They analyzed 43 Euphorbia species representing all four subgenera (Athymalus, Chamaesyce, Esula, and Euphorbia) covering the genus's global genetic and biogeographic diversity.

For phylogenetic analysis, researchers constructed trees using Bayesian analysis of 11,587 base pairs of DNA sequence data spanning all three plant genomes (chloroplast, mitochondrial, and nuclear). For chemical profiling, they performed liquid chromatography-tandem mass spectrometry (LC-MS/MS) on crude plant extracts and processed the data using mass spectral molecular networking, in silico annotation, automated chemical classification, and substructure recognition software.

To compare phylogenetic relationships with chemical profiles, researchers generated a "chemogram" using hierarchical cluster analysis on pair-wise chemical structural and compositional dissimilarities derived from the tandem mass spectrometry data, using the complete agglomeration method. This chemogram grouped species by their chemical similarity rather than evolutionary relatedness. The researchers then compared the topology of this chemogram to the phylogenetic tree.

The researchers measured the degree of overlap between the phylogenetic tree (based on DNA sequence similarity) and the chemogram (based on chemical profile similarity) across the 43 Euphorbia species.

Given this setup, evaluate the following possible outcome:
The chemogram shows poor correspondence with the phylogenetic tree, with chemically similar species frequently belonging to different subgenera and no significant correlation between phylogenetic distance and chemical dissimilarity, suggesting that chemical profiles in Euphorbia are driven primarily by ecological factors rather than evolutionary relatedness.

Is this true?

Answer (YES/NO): YES